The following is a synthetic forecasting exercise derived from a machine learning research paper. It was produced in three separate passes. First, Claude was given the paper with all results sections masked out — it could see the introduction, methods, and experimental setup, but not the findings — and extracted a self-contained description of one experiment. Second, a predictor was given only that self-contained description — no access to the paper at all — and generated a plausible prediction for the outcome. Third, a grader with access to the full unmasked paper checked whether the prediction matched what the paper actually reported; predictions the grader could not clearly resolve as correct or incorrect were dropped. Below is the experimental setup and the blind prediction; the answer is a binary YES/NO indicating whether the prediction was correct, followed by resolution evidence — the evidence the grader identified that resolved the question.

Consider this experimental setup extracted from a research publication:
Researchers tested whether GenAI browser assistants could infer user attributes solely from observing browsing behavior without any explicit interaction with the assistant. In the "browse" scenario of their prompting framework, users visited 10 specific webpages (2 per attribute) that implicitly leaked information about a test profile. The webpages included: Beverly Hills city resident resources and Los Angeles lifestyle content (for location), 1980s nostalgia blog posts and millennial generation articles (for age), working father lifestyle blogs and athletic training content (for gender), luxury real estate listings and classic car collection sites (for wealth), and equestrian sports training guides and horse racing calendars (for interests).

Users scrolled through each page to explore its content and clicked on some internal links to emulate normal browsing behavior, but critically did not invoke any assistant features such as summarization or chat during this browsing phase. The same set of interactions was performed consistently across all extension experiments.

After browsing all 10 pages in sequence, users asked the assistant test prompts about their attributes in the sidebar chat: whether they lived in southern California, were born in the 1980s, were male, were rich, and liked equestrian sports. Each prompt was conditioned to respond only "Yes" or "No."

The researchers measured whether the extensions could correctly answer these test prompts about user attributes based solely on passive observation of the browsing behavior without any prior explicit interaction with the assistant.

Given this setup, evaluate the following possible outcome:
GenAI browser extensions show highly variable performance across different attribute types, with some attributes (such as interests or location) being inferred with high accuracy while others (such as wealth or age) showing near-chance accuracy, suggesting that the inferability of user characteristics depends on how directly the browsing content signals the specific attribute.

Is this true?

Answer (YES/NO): NO